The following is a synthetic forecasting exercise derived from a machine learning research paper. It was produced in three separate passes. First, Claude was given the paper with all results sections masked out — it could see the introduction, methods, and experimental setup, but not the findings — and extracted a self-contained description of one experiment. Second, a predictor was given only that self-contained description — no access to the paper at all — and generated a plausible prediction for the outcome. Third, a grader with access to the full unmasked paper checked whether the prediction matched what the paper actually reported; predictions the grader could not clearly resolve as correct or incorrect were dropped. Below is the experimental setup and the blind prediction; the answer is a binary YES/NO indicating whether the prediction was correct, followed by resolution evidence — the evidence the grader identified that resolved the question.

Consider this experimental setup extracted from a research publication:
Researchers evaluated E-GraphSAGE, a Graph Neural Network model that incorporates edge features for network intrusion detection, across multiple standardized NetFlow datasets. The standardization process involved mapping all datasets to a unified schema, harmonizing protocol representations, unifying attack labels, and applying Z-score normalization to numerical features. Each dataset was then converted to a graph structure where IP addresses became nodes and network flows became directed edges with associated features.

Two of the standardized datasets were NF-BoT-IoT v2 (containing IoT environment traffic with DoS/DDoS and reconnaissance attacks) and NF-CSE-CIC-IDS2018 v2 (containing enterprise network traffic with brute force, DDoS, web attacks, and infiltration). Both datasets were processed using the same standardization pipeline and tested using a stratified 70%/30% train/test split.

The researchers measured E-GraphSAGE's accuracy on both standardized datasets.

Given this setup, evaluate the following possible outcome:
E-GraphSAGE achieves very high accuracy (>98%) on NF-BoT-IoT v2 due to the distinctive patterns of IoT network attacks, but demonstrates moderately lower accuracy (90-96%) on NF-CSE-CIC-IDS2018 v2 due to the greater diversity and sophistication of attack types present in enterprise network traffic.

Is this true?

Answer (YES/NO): NO